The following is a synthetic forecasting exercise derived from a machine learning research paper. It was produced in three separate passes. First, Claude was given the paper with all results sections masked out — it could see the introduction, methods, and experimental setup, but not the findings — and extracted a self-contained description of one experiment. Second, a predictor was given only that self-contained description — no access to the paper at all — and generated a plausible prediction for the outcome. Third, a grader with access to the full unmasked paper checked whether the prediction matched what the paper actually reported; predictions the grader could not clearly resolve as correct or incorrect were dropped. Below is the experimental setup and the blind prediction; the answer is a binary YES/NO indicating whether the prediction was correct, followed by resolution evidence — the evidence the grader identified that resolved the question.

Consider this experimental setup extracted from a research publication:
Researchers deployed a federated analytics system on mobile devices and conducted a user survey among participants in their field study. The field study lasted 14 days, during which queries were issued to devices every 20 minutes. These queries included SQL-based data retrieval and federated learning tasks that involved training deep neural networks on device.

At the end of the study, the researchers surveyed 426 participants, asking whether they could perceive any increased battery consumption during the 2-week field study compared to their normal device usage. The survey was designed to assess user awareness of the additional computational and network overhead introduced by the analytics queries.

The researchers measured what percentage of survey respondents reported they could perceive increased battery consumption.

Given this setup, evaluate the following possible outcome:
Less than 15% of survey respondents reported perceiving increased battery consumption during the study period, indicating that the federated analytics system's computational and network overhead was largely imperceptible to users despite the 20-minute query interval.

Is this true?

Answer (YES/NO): YES